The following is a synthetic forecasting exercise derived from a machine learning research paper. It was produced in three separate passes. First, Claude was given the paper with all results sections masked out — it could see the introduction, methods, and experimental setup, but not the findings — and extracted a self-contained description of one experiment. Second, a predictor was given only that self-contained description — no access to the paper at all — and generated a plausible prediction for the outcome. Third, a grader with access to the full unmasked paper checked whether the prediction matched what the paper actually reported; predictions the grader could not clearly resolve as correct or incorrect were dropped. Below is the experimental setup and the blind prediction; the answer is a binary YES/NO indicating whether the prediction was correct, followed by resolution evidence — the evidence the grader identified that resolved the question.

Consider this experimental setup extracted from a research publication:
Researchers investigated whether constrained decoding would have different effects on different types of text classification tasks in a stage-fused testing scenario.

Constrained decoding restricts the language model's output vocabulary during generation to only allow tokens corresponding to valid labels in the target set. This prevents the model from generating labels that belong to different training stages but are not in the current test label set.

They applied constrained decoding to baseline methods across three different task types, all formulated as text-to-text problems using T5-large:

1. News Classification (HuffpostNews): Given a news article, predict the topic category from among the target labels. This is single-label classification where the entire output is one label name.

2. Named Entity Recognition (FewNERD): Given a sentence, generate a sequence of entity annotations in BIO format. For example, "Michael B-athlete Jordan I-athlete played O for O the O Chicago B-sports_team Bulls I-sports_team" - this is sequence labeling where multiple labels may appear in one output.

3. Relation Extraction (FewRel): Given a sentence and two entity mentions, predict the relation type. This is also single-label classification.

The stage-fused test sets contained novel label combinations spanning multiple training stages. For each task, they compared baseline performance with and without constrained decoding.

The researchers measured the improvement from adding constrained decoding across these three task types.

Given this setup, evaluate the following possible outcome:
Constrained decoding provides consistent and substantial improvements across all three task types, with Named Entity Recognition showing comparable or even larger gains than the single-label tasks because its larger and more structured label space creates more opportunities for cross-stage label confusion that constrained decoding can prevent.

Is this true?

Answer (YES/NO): NO